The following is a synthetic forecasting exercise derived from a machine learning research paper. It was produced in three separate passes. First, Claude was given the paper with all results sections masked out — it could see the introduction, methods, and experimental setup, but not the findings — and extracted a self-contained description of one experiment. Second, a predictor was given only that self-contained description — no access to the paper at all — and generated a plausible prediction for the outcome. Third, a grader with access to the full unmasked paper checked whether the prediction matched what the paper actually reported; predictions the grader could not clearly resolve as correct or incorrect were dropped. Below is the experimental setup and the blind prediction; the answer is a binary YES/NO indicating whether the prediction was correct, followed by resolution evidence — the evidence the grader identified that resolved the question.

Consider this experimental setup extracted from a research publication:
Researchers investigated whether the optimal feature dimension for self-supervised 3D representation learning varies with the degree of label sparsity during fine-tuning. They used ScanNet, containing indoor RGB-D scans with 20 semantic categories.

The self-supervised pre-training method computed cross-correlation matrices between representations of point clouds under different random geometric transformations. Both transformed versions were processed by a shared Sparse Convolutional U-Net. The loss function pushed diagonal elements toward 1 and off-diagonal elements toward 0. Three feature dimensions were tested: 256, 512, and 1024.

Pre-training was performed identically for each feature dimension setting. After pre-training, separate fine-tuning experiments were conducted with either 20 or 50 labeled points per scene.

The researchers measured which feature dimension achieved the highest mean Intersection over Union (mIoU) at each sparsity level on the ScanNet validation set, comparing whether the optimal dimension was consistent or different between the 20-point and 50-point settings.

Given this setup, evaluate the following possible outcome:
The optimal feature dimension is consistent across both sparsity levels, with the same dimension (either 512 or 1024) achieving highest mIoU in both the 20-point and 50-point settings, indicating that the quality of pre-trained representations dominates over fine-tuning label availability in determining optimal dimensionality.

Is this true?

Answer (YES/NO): NO